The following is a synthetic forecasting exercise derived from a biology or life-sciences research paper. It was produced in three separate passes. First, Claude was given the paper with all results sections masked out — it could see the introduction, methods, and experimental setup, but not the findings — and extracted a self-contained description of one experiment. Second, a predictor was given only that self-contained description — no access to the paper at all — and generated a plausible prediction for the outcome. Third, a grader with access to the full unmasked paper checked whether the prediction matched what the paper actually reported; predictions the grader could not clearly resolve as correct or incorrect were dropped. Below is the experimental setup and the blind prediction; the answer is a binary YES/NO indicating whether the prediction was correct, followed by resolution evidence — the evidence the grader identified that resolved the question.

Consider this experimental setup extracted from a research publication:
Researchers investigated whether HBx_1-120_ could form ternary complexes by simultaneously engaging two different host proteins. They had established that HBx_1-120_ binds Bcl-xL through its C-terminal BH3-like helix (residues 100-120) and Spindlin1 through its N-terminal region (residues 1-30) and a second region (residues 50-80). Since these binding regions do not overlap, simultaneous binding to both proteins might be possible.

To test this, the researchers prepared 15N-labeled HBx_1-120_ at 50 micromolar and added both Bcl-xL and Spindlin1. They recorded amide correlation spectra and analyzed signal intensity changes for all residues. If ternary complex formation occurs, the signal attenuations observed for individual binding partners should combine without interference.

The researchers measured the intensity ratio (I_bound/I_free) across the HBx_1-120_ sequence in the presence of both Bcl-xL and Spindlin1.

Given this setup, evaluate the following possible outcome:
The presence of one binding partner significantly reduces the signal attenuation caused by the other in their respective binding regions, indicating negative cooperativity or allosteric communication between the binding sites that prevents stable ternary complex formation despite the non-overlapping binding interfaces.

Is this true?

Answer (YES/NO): NO